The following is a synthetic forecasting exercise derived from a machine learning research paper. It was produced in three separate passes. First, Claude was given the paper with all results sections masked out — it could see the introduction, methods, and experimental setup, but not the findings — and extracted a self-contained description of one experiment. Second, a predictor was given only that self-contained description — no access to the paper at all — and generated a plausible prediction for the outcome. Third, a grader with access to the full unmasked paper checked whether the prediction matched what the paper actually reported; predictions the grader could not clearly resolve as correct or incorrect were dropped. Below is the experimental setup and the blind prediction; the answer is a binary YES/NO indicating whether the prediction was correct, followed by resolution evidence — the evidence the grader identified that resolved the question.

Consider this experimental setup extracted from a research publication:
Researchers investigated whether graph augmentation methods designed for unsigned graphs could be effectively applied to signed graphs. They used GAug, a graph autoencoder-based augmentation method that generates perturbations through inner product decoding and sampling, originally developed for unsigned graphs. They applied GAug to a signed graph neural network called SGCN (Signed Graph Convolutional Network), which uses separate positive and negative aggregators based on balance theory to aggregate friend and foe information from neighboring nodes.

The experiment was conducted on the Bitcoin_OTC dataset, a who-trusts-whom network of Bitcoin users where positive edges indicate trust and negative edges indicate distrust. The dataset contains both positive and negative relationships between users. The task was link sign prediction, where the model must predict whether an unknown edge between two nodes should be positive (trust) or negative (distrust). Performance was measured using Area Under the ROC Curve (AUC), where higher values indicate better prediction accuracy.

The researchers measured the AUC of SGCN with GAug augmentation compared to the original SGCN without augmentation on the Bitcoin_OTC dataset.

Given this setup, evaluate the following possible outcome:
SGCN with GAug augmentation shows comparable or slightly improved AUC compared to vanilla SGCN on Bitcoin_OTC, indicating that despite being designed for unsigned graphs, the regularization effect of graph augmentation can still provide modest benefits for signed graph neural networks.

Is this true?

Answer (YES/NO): NO